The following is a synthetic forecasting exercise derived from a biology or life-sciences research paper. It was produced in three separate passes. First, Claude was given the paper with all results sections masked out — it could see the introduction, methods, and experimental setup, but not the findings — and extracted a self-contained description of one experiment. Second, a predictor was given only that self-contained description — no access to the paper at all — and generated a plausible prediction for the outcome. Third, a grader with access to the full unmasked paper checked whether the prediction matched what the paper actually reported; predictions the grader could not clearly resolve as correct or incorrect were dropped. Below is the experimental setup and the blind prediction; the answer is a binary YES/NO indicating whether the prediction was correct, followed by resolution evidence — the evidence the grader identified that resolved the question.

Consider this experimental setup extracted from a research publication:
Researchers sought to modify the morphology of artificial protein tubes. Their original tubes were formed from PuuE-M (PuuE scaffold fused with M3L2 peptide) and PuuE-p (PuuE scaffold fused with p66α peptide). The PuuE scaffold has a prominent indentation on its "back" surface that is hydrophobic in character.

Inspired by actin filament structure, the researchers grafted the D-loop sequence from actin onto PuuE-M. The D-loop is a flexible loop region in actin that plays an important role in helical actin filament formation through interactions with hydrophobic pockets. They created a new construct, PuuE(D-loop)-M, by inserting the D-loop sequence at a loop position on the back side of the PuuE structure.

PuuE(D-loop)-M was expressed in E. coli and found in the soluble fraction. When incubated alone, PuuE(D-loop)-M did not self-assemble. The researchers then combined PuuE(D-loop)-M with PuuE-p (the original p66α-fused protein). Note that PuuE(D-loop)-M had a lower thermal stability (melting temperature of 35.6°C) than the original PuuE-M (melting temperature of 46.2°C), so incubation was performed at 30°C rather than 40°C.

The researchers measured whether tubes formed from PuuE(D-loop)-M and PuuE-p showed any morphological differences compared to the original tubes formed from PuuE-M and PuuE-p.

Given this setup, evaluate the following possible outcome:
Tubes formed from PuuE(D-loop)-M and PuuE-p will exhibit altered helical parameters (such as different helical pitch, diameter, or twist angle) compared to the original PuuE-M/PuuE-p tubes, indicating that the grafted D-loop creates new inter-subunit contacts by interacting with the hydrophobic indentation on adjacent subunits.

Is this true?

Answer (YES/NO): NO